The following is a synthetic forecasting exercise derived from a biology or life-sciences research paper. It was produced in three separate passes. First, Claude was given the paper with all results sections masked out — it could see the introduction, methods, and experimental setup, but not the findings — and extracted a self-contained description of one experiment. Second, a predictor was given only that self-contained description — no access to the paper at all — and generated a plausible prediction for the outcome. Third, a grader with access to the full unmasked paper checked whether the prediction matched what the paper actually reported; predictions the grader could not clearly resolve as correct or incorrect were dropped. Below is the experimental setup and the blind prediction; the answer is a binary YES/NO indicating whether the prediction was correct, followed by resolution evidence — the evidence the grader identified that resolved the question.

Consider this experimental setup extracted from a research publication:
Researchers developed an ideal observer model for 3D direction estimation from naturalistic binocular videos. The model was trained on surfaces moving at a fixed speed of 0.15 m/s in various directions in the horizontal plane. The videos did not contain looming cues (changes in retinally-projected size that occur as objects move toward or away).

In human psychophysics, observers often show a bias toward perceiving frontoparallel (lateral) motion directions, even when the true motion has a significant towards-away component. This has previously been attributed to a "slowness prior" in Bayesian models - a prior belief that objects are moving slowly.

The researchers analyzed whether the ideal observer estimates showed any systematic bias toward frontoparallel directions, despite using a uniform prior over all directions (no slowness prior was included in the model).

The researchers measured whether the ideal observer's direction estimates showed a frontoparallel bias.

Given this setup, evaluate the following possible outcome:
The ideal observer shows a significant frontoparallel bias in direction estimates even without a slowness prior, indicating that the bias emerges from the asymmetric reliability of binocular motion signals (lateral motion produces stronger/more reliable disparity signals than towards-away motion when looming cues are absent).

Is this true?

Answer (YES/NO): YES